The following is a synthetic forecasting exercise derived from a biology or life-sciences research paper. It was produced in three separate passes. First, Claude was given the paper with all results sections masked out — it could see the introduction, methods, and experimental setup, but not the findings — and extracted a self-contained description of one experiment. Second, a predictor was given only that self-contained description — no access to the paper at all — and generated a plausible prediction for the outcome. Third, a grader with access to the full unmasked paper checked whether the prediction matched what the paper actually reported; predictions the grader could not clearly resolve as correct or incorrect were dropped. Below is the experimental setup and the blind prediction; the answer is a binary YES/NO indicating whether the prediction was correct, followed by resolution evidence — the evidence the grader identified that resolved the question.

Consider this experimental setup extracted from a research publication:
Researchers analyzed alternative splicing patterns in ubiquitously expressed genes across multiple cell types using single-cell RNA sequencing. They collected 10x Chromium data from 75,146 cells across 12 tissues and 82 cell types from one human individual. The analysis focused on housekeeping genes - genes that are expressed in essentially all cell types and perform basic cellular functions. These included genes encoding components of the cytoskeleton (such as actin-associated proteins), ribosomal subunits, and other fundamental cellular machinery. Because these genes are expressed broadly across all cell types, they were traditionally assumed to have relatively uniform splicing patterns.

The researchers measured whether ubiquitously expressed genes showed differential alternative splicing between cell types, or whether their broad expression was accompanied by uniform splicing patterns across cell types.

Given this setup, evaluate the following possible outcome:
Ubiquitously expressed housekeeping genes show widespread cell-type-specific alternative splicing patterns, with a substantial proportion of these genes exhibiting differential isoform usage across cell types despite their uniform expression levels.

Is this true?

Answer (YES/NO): NO